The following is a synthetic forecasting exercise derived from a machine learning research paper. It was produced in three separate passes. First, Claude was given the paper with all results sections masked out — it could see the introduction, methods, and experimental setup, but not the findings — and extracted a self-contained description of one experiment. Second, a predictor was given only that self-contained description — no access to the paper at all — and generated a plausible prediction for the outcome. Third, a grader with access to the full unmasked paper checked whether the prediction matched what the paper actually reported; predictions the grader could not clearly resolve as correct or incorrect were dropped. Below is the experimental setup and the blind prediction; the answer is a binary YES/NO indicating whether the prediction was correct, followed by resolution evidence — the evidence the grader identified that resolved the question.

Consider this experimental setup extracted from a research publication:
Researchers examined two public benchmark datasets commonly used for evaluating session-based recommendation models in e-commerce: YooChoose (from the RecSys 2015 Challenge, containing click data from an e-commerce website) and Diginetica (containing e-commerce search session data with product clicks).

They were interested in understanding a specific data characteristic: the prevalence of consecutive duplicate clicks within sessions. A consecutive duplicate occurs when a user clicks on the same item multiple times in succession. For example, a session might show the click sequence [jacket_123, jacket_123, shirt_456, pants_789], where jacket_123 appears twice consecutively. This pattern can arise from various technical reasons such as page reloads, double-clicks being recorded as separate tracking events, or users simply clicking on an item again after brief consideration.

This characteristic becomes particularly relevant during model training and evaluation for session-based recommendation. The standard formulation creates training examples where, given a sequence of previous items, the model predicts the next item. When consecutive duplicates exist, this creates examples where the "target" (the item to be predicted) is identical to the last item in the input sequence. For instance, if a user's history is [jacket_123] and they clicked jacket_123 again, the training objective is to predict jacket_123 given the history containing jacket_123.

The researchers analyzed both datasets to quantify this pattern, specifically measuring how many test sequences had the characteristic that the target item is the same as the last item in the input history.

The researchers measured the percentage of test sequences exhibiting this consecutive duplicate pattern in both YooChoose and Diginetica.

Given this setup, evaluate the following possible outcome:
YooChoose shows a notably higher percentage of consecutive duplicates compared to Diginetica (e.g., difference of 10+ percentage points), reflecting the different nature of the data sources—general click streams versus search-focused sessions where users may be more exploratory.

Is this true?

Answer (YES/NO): NO